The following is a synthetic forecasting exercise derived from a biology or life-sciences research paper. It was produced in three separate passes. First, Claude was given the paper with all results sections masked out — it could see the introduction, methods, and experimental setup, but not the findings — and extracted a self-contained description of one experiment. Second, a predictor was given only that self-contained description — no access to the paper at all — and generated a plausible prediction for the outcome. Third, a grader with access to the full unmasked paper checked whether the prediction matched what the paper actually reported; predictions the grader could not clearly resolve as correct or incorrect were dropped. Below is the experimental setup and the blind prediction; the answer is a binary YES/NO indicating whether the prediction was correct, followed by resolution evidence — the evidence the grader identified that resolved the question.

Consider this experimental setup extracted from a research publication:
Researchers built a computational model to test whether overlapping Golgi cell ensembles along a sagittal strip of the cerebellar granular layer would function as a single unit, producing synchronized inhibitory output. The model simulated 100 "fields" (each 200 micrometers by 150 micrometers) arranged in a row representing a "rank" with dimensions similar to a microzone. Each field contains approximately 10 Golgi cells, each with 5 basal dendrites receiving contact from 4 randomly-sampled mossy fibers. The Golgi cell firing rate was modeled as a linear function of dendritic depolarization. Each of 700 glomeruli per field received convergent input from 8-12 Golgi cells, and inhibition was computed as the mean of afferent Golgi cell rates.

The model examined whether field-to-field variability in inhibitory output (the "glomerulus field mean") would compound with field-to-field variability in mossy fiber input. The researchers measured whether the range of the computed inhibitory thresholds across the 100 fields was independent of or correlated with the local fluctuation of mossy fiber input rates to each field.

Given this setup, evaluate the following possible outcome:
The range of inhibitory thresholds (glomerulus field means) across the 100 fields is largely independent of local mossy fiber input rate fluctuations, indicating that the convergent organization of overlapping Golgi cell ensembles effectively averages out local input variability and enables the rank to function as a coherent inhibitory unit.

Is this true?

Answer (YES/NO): YES